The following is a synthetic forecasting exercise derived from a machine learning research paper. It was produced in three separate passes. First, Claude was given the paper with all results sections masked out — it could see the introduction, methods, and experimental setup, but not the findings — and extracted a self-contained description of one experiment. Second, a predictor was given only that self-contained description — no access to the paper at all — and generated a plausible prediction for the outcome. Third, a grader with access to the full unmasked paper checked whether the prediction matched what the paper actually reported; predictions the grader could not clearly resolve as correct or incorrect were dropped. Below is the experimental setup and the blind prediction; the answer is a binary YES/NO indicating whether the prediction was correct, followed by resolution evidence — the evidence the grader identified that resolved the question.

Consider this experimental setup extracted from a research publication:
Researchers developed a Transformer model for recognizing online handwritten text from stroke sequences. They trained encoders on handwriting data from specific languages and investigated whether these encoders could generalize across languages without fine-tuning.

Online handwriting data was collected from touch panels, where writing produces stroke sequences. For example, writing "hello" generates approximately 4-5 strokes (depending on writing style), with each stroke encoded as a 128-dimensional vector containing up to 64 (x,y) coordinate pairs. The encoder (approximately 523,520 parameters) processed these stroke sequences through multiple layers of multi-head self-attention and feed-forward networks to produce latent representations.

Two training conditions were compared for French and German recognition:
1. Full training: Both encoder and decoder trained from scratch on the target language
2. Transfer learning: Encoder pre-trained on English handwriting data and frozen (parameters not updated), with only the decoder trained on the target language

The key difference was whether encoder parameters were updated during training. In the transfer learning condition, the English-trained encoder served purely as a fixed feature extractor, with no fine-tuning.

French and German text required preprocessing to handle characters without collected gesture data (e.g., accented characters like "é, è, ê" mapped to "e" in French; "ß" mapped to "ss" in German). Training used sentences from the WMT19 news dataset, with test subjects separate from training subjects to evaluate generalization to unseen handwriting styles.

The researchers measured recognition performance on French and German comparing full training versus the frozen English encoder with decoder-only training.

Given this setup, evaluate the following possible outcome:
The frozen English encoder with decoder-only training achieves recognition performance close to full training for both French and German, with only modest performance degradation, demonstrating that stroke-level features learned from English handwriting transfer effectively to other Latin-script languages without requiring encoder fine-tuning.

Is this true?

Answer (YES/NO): YES